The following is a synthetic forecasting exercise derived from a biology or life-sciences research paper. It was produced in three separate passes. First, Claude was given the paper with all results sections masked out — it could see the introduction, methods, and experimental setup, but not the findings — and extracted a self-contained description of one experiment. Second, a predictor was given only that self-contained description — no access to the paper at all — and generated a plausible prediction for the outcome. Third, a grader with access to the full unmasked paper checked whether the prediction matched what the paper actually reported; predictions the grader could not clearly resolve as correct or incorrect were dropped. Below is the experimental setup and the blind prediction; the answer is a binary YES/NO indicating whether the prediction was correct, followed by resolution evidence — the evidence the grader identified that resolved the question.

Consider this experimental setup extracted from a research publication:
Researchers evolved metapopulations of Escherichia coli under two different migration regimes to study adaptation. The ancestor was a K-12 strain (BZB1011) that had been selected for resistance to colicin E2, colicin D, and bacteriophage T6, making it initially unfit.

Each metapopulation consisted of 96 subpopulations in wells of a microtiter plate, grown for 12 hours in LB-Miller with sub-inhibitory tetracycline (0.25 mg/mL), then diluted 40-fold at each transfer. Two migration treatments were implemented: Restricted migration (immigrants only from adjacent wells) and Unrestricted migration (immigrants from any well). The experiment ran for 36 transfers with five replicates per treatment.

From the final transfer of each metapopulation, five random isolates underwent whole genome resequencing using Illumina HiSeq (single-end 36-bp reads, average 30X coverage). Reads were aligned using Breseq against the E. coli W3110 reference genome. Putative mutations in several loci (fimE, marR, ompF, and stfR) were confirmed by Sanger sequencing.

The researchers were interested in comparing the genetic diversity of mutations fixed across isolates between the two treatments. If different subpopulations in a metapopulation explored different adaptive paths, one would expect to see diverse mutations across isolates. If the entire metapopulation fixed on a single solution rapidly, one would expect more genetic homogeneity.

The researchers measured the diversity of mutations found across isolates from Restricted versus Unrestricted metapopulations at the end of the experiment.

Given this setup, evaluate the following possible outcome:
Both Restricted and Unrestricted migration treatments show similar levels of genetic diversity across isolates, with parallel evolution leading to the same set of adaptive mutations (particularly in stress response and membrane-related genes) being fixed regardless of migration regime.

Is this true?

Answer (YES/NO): NO